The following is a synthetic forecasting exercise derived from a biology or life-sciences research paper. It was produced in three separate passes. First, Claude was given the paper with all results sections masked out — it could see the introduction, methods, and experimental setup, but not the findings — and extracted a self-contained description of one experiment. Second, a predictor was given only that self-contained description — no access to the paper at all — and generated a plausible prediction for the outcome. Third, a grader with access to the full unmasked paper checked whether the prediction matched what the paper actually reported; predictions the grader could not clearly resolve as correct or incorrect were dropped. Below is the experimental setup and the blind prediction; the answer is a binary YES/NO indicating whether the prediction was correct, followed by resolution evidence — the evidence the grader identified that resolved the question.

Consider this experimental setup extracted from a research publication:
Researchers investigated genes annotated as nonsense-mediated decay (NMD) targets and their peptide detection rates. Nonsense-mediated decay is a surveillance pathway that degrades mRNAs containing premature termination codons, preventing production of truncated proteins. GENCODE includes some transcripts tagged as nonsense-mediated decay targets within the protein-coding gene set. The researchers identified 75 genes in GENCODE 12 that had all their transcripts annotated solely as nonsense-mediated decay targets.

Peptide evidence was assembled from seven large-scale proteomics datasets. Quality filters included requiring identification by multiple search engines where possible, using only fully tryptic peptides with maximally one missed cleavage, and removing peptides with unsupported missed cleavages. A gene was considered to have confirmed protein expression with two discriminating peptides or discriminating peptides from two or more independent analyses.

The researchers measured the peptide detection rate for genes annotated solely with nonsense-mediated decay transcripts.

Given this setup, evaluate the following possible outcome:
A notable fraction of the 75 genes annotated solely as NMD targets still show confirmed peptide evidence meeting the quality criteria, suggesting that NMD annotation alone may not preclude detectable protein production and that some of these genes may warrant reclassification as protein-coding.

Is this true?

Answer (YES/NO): NO